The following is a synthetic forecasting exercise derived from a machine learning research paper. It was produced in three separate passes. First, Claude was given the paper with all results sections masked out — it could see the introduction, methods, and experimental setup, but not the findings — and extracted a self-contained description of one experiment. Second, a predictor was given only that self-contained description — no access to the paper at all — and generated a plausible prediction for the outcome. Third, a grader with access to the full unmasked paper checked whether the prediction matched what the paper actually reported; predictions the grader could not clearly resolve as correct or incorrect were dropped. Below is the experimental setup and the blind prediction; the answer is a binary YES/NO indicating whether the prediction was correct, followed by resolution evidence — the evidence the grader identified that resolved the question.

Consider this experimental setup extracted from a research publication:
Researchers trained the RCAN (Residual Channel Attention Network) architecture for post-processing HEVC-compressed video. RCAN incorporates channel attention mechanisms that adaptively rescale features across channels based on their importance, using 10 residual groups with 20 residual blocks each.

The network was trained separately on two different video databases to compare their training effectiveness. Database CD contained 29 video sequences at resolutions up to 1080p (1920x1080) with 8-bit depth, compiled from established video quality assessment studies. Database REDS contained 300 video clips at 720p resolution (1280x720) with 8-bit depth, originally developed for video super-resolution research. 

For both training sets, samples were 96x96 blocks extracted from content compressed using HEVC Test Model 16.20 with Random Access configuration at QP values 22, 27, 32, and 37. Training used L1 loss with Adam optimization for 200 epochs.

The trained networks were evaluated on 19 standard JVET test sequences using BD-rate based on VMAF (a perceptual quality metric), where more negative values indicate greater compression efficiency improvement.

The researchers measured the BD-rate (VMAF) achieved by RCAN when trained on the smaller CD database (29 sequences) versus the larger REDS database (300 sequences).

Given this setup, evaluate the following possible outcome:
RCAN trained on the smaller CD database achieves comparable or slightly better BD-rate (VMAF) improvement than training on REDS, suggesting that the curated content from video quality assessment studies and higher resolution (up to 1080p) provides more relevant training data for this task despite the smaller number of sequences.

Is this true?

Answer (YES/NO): YES